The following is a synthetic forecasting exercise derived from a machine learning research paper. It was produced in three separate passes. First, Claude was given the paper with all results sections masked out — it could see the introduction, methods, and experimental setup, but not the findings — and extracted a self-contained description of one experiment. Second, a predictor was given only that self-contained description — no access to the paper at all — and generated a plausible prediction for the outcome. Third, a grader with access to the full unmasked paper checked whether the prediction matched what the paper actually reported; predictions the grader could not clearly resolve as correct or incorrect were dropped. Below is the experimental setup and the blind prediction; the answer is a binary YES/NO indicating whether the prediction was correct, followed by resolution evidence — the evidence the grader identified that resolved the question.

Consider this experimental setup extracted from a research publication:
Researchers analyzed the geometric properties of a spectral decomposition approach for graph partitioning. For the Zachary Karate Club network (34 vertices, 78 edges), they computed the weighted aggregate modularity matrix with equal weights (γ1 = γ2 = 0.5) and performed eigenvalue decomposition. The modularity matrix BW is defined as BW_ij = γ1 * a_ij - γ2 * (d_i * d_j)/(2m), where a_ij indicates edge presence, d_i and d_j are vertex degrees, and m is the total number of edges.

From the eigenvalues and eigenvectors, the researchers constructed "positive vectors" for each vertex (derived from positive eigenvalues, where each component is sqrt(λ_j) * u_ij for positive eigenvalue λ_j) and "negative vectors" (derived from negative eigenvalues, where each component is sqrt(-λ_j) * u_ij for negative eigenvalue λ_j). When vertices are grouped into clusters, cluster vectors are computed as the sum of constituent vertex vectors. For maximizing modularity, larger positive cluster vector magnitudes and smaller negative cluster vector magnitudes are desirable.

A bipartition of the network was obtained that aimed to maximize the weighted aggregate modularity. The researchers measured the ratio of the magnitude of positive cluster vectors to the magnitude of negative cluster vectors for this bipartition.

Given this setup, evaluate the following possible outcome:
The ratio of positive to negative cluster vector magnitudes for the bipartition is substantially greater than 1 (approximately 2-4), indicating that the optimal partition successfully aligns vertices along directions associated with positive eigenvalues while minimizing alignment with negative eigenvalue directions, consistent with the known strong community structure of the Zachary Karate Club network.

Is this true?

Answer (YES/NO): NO